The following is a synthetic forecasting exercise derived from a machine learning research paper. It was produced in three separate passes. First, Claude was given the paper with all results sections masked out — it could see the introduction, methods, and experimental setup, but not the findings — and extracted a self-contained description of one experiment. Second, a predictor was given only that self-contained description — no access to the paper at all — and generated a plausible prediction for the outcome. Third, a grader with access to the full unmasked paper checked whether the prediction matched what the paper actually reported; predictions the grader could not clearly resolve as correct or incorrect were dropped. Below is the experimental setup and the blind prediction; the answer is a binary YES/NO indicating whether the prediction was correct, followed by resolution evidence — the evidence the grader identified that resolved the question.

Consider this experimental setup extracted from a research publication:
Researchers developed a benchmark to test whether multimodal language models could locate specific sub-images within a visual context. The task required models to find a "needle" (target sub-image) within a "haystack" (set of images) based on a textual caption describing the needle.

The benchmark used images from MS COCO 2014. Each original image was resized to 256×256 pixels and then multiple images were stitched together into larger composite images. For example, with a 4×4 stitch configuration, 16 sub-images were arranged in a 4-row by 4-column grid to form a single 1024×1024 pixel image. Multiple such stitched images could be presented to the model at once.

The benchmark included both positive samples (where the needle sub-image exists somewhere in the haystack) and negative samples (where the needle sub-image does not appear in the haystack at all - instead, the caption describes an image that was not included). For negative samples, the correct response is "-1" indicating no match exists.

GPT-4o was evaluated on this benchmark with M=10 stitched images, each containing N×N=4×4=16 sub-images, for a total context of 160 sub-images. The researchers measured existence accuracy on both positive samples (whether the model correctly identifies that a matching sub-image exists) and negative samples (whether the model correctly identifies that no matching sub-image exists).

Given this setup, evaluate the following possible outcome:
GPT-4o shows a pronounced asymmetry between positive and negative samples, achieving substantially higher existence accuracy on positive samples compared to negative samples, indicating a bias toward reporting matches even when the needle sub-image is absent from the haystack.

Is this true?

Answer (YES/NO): YES